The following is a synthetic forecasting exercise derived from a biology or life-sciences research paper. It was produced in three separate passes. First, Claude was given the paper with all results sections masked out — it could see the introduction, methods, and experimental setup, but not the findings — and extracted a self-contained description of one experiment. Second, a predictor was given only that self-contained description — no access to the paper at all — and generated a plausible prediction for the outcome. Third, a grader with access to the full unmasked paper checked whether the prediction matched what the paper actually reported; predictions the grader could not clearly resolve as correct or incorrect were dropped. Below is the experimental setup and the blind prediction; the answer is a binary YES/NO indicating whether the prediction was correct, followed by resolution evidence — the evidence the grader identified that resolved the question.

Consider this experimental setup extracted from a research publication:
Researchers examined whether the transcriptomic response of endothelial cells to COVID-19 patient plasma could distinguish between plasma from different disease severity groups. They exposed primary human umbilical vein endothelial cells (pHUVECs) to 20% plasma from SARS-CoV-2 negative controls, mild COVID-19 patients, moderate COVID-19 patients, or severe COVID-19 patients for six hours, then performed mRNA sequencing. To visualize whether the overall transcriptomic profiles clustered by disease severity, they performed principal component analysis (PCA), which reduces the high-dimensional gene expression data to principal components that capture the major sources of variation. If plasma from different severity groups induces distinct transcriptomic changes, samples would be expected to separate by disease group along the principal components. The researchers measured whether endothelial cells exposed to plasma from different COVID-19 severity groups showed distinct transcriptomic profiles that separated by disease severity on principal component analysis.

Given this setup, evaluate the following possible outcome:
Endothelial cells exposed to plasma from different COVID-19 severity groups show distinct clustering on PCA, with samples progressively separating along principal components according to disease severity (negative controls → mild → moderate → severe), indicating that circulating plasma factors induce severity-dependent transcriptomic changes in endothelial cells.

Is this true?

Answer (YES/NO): NO